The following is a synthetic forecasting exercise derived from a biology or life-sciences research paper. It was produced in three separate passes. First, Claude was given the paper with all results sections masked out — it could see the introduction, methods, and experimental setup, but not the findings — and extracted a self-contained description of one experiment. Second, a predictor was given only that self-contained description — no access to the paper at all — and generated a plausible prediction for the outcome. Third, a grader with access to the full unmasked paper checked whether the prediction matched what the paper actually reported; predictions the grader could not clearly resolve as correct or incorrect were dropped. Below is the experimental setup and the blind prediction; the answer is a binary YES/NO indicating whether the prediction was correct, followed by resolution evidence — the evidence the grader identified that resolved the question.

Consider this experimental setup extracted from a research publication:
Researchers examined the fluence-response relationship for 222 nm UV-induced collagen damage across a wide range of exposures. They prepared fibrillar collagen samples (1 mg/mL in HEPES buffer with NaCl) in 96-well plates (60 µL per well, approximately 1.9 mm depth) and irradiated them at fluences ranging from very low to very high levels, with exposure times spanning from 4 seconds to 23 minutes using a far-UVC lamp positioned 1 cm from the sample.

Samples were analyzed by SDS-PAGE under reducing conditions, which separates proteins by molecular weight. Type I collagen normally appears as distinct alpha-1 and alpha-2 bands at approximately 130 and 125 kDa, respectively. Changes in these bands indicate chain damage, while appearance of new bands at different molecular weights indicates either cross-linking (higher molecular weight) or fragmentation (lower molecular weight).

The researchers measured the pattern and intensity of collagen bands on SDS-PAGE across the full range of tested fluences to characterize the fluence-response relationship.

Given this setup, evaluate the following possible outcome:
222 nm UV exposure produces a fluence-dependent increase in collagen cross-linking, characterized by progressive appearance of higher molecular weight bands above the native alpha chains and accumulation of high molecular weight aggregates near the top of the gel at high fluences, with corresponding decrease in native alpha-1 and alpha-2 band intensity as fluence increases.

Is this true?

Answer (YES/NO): NO